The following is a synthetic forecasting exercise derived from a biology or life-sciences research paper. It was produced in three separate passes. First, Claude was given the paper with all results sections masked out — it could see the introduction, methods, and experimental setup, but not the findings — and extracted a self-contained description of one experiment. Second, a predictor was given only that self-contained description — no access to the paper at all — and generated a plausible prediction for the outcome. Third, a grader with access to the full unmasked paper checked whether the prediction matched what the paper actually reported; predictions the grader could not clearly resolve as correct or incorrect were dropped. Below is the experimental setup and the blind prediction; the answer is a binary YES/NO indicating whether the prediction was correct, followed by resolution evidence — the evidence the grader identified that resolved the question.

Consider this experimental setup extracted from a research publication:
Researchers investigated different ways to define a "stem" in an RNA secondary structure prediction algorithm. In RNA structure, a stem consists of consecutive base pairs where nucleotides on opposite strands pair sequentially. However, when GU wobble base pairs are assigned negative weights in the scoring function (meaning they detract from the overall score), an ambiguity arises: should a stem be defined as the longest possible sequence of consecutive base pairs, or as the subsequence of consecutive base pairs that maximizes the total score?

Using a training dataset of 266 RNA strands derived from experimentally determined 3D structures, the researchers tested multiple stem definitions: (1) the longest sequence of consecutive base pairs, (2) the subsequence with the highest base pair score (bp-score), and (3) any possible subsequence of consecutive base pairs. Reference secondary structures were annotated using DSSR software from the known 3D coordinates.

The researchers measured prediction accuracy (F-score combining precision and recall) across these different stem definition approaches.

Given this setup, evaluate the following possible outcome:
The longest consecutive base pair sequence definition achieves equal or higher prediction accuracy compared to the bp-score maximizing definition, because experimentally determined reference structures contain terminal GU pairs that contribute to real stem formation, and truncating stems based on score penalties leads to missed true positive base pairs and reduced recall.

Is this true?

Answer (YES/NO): YES